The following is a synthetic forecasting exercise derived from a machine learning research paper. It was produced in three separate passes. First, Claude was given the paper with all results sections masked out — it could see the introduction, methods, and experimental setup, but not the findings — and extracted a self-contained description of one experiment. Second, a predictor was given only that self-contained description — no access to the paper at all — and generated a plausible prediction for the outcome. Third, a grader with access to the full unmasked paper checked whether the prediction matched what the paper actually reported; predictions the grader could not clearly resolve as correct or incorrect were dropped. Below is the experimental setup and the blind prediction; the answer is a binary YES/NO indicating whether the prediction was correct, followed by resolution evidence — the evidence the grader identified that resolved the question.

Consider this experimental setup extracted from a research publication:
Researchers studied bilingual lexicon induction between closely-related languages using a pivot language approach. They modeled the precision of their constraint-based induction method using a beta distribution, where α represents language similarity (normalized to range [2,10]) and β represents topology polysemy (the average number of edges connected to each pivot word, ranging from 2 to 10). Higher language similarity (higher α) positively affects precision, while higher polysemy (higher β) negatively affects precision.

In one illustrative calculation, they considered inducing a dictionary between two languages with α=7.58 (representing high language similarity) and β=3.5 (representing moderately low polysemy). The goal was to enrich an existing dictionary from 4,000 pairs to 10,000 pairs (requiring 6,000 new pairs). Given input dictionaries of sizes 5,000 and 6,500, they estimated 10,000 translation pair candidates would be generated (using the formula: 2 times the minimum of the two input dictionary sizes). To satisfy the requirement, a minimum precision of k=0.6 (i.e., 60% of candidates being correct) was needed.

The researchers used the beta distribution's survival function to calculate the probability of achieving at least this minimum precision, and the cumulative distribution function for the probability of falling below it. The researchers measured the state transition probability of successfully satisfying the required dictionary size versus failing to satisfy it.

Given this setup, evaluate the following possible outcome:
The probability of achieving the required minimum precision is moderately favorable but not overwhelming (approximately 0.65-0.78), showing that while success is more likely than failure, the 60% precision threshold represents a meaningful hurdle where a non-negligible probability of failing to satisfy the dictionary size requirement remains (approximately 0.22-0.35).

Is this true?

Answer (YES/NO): YES